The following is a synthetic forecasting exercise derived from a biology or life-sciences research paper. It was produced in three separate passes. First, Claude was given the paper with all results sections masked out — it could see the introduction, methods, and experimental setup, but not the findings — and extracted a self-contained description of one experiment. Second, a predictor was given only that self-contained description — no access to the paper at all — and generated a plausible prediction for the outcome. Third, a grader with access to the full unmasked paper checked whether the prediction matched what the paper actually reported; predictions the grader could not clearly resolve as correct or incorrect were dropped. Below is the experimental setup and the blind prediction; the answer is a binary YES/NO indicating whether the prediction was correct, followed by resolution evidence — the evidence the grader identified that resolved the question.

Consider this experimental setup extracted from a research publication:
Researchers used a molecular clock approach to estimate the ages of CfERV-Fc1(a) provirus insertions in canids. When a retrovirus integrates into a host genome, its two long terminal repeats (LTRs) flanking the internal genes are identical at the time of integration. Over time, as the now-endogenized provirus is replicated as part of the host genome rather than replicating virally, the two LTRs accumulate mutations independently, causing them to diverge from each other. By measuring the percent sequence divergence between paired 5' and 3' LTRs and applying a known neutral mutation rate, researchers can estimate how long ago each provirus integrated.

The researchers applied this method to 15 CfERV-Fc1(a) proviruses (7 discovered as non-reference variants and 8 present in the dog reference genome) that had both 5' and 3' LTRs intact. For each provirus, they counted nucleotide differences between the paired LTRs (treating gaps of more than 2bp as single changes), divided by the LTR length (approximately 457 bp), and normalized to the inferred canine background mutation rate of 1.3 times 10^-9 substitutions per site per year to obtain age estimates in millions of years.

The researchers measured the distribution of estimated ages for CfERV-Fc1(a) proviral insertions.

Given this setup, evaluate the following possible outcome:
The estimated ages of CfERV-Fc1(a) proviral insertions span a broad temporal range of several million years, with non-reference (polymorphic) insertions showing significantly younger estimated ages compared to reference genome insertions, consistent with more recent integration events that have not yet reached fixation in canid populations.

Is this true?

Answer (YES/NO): YES